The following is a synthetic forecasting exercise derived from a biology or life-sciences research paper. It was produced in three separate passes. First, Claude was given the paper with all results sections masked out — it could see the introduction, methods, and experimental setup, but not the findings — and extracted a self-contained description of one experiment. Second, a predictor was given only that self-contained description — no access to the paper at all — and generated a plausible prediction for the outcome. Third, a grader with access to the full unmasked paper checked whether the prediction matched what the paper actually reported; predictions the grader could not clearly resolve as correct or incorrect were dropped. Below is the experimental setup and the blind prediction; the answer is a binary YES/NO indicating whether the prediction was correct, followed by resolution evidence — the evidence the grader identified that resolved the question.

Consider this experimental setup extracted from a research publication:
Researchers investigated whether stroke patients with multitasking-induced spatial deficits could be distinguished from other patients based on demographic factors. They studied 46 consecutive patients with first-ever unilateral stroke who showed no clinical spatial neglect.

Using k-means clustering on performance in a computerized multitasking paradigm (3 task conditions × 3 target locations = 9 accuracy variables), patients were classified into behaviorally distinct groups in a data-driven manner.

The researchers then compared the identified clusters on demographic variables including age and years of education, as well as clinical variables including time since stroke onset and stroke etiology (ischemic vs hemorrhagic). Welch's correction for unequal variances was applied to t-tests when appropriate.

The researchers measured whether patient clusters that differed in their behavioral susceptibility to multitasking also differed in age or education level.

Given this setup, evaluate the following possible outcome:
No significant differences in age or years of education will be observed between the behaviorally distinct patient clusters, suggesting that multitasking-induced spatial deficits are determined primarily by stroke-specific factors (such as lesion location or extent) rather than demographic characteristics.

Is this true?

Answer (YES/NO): NO